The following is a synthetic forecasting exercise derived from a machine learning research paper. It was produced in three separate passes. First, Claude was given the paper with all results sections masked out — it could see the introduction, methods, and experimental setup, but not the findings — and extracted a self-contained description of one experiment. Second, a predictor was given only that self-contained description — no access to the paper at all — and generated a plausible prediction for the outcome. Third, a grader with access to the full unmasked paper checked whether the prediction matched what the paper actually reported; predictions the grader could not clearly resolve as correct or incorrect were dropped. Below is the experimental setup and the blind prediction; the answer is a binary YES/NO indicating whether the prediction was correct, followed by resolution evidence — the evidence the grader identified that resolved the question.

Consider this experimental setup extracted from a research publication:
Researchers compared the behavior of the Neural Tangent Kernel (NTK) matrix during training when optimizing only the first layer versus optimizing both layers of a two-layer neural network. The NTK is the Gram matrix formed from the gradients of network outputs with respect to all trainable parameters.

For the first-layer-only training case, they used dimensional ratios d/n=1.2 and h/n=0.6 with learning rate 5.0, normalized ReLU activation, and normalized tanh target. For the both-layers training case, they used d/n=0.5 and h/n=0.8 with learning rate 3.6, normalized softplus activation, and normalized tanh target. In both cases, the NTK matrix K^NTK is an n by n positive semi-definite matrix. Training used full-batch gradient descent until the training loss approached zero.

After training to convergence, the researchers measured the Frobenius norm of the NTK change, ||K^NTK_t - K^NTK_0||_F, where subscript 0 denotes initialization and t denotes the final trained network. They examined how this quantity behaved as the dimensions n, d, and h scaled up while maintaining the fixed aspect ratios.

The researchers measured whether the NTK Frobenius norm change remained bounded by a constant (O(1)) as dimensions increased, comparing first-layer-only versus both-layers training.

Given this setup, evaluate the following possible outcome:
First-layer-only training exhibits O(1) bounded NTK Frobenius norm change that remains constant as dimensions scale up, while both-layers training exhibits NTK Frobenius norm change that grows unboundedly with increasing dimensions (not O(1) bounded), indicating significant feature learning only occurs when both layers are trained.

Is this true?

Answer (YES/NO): NO